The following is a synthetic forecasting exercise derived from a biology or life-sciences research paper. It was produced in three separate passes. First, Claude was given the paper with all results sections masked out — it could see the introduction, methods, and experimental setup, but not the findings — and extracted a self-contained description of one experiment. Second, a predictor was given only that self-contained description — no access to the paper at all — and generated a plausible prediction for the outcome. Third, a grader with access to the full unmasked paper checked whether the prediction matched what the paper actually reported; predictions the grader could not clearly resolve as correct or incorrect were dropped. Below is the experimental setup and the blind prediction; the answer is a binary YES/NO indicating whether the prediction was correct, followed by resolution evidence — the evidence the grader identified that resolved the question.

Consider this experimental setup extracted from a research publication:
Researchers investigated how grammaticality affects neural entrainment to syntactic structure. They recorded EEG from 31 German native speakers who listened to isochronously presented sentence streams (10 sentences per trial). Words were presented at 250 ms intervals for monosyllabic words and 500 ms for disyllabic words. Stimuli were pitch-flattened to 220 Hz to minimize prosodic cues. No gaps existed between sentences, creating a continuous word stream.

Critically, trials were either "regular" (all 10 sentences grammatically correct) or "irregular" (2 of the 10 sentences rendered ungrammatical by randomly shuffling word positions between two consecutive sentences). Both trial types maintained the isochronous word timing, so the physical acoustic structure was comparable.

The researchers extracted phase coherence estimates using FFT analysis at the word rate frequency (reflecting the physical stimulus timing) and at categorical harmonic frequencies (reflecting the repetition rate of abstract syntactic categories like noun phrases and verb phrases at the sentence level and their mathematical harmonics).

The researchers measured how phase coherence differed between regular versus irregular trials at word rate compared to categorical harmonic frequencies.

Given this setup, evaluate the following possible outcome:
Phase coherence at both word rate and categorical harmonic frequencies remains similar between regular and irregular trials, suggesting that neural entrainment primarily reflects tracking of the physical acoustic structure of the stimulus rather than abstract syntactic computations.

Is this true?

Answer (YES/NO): NO